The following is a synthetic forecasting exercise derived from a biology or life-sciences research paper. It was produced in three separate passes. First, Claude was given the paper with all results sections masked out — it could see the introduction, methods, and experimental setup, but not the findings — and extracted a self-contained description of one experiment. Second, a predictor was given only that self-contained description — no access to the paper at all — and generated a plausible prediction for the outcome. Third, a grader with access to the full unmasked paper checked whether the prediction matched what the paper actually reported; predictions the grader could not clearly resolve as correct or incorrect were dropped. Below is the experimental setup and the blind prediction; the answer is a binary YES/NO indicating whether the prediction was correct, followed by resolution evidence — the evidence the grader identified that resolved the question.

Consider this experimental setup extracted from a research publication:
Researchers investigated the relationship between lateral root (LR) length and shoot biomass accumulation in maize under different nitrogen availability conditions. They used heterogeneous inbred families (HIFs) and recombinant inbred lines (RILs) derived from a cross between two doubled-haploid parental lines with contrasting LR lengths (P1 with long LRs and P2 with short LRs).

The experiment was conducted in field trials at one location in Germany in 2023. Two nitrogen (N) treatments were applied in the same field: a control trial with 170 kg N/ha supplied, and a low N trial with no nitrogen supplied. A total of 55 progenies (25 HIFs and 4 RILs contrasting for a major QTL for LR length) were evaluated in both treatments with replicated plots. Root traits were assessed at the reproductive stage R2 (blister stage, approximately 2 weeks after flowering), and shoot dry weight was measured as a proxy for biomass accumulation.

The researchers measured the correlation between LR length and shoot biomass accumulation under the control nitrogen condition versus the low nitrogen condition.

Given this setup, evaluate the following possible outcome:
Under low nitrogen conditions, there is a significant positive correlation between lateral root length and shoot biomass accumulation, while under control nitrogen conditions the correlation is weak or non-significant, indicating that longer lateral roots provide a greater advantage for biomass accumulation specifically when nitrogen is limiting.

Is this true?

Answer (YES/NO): NO